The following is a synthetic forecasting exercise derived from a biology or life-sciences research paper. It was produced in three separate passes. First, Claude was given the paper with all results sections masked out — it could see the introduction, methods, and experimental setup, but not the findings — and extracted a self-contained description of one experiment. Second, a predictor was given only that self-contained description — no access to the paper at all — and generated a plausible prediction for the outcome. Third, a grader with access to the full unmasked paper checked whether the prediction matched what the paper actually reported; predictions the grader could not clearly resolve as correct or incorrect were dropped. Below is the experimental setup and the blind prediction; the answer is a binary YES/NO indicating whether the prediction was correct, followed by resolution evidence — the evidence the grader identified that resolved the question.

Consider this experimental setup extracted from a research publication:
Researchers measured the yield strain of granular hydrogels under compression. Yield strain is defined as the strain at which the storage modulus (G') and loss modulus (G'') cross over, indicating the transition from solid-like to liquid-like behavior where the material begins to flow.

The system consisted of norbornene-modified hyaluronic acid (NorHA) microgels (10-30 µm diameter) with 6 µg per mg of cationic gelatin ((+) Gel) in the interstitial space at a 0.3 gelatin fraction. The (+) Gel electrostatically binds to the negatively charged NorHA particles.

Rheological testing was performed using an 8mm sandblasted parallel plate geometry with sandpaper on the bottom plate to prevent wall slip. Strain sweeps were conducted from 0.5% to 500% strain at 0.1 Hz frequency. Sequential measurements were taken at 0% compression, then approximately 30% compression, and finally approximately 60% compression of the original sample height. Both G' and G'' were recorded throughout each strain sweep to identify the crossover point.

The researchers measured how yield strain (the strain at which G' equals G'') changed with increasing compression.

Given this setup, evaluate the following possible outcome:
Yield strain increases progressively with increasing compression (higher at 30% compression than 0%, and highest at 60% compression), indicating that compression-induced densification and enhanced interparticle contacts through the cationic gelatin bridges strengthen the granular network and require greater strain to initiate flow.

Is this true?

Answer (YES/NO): YES